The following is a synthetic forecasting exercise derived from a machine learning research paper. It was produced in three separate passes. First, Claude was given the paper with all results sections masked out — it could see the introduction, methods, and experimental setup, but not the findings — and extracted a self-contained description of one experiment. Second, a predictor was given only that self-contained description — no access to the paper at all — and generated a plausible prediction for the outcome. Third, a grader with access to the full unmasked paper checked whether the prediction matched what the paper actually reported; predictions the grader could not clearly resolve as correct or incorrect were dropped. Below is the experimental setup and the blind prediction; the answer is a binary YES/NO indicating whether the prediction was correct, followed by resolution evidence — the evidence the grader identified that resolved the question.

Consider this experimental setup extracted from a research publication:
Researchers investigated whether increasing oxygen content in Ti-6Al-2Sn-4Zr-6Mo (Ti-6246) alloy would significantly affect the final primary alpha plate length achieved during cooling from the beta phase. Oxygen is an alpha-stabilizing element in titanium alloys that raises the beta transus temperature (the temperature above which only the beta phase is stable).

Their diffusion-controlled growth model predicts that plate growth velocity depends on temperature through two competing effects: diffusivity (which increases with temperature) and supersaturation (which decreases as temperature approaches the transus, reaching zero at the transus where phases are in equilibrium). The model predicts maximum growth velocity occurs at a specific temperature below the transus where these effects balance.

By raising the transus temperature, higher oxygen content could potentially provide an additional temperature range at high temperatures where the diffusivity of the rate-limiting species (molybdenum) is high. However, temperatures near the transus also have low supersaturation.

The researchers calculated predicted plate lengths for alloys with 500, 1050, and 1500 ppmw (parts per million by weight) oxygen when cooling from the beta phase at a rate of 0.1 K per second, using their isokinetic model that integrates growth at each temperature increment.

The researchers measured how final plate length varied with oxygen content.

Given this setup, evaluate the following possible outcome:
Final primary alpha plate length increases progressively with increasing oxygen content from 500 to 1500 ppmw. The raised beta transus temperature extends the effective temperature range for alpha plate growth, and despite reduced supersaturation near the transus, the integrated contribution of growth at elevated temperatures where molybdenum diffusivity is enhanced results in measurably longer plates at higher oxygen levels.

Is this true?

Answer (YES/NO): NO